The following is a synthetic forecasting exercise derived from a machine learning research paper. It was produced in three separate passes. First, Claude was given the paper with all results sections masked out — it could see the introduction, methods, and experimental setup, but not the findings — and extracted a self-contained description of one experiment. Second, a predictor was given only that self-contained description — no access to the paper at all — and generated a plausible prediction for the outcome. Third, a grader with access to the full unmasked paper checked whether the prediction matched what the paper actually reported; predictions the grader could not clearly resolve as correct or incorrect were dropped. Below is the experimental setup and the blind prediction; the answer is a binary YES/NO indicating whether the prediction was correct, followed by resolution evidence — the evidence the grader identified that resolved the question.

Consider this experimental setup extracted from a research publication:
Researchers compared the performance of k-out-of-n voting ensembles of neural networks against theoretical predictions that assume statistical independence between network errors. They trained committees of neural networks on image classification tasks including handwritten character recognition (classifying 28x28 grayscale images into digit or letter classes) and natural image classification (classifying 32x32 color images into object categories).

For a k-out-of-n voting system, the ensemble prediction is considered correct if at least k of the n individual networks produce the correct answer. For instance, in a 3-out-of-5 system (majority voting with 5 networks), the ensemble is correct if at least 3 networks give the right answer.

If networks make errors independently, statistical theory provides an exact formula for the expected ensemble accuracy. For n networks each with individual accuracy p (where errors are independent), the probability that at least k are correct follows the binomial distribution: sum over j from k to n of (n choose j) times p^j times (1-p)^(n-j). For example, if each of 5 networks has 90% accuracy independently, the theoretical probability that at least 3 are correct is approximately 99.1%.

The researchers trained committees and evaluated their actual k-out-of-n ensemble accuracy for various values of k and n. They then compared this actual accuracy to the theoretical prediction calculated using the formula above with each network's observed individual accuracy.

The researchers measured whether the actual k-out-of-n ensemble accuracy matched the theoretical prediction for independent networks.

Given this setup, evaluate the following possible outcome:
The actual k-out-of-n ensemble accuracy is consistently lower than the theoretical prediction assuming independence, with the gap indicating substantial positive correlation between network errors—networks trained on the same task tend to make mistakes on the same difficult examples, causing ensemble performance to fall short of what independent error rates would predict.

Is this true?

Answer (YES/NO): NO